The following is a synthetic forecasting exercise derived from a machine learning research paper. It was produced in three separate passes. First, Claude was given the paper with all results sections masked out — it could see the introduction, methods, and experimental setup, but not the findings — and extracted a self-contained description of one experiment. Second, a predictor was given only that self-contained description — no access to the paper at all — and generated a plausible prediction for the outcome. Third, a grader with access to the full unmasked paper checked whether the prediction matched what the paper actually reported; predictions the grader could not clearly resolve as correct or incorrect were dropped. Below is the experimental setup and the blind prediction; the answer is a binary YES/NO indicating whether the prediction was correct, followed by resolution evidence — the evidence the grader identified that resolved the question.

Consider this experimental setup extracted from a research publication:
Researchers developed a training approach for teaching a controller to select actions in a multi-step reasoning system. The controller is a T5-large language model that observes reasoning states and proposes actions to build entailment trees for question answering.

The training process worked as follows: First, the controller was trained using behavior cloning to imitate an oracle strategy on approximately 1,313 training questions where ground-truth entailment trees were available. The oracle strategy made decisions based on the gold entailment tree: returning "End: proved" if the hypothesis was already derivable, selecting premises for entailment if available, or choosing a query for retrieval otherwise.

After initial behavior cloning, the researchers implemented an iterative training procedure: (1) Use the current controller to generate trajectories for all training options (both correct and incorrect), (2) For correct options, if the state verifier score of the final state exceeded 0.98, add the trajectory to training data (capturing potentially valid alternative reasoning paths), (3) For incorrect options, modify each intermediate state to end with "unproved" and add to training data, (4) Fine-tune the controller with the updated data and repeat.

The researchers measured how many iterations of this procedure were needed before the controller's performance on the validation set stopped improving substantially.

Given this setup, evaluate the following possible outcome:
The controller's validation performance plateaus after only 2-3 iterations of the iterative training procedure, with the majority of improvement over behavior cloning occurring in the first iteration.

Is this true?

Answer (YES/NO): NO